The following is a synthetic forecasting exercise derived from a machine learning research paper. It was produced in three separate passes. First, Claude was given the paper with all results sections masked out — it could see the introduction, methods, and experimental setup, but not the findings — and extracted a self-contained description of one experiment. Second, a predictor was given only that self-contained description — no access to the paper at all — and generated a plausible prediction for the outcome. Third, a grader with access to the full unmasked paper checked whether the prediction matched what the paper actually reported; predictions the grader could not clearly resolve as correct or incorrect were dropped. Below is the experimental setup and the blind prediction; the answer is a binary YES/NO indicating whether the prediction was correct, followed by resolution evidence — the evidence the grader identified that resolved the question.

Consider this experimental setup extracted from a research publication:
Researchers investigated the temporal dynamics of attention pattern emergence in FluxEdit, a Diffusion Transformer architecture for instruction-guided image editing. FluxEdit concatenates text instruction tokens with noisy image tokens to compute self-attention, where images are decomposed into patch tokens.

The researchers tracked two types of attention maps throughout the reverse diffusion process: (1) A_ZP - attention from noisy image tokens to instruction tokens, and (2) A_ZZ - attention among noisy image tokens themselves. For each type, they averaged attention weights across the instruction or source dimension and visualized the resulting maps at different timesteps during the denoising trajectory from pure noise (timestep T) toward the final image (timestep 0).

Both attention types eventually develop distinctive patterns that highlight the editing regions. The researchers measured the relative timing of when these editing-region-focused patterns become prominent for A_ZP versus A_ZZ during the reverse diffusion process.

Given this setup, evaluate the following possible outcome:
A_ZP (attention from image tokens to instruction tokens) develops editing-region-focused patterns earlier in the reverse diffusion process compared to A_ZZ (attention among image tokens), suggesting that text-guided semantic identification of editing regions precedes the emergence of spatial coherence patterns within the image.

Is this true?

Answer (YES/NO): YES